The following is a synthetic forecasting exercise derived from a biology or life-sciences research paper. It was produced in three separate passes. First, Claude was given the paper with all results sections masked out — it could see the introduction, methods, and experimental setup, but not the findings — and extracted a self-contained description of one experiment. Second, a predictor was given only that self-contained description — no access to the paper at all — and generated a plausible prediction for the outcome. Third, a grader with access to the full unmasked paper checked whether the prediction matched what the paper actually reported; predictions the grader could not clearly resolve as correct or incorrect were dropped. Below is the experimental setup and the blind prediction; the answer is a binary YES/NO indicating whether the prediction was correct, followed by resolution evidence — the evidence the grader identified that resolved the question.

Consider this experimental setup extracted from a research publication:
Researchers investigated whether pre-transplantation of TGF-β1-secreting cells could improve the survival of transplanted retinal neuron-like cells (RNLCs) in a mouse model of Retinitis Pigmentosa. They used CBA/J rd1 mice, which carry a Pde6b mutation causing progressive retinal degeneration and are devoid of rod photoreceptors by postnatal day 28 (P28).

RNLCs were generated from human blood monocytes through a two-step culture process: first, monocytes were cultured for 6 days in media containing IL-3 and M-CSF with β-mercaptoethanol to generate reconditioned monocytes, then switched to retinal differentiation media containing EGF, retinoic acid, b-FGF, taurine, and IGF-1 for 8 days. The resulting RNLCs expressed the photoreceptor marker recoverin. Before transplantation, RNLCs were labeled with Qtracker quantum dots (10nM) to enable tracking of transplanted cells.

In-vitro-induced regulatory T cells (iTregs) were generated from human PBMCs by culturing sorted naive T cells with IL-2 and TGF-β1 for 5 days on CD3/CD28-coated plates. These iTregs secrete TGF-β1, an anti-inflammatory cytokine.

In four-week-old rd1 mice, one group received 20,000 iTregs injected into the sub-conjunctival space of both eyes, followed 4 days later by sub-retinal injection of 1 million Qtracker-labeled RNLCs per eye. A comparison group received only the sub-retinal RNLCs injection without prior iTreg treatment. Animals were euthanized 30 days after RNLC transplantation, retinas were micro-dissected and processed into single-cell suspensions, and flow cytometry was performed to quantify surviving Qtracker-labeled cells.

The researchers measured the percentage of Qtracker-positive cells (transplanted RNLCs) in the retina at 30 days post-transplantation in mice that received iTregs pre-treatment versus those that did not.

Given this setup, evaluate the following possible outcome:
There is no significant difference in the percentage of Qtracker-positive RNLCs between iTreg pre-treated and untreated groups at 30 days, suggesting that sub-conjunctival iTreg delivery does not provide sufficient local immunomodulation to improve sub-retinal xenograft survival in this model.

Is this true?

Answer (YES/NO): NO